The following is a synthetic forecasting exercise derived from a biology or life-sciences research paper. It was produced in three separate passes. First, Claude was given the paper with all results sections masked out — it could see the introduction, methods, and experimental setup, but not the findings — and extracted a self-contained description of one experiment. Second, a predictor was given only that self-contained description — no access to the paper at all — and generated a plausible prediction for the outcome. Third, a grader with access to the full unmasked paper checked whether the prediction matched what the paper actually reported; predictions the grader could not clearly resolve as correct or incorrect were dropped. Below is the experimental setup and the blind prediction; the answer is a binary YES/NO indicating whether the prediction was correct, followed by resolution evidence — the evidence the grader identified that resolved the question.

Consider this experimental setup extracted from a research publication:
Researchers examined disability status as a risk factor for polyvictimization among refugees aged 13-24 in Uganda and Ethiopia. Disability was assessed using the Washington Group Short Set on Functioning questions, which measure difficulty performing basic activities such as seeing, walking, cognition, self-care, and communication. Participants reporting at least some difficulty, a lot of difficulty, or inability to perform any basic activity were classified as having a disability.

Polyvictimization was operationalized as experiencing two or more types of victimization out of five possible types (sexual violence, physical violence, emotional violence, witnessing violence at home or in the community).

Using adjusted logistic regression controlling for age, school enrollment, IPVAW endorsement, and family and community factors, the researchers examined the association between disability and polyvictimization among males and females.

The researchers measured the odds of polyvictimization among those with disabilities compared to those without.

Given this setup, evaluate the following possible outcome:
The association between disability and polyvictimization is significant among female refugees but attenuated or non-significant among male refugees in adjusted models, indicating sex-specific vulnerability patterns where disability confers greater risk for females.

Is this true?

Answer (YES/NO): NO